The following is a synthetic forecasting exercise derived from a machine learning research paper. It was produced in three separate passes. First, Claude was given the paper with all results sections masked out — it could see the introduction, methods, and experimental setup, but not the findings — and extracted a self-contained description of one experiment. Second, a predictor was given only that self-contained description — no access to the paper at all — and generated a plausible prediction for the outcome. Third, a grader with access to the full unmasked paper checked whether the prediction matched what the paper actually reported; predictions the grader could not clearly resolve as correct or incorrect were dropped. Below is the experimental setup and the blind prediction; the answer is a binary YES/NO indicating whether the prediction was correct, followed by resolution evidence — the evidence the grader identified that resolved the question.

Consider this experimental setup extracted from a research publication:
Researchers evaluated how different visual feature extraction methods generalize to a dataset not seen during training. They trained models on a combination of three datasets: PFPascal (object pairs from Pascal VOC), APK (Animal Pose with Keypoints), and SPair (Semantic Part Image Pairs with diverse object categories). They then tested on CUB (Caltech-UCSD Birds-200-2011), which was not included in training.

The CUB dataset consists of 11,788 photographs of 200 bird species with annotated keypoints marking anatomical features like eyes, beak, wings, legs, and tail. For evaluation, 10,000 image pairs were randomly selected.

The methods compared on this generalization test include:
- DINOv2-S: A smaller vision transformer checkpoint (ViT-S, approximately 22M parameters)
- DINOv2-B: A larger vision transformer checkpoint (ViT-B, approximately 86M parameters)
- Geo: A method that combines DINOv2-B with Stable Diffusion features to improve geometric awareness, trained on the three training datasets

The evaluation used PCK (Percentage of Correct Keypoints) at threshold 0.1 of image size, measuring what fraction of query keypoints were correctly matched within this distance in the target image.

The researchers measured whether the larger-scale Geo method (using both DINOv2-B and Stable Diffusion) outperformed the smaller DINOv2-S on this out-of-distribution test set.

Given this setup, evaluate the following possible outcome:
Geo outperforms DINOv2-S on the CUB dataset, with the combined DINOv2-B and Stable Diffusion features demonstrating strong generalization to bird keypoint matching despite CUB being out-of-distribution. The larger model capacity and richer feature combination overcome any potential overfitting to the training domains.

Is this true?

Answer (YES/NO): NO